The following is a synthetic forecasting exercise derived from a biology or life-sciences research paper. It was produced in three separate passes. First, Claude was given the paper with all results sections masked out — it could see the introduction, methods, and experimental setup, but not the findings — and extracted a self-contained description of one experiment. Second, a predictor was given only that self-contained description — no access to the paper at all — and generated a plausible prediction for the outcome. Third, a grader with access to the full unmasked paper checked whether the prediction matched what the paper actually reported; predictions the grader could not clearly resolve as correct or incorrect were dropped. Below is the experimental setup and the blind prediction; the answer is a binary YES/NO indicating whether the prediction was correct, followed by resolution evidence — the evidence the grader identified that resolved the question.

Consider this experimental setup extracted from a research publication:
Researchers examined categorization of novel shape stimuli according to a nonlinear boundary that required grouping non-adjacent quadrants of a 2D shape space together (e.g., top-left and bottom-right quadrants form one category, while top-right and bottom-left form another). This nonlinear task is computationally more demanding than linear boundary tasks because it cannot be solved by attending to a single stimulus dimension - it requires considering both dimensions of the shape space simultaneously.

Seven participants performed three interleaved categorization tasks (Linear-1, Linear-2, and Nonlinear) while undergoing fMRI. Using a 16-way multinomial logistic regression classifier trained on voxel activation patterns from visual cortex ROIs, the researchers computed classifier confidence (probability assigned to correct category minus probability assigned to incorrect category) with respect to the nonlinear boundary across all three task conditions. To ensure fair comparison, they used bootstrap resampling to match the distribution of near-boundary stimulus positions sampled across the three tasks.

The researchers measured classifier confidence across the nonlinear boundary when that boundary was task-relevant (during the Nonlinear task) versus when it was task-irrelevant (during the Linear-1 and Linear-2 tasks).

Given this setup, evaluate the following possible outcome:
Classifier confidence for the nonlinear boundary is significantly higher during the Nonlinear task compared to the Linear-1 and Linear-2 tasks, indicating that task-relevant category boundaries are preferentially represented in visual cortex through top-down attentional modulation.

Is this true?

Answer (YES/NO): NO